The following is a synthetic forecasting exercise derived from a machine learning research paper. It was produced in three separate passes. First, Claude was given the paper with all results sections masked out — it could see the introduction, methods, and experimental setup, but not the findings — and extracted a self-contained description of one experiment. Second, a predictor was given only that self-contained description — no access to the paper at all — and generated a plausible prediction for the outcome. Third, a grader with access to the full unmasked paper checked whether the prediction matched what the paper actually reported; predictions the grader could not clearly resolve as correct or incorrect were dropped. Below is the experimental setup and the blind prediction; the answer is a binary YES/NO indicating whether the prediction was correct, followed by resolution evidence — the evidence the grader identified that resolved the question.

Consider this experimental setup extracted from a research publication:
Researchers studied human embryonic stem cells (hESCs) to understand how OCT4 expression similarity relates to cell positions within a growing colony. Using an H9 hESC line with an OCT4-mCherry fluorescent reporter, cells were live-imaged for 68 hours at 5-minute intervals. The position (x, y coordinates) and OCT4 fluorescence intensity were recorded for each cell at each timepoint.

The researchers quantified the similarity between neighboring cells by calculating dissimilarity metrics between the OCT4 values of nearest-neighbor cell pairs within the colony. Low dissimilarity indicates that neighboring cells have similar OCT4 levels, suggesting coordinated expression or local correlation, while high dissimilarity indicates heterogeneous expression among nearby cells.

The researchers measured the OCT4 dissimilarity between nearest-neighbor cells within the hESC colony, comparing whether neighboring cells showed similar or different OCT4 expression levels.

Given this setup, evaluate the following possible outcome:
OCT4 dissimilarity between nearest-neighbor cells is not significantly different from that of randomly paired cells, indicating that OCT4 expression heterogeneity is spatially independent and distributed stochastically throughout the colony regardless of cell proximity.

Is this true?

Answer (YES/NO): NO